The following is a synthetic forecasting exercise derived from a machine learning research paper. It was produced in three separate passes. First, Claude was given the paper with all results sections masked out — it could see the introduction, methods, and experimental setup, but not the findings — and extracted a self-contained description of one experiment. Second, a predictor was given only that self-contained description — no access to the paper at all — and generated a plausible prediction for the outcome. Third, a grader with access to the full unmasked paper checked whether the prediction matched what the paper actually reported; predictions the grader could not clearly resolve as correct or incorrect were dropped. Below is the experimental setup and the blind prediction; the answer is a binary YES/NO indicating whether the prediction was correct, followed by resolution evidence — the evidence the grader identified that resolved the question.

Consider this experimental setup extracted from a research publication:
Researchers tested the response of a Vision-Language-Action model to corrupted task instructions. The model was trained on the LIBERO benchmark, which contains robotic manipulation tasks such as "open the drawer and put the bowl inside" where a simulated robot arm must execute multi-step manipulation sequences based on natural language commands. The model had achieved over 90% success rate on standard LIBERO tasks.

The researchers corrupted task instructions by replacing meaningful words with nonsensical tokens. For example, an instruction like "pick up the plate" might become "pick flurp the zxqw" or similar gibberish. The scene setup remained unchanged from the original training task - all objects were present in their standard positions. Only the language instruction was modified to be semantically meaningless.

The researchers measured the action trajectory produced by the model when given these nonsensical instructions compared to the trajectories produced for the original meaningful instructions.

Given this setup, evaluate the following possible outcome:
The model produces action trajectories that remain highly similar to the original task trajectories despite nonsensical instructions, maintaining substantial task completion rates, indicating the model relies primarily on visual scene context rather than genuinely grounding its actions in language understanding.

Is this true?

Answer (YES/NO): YES